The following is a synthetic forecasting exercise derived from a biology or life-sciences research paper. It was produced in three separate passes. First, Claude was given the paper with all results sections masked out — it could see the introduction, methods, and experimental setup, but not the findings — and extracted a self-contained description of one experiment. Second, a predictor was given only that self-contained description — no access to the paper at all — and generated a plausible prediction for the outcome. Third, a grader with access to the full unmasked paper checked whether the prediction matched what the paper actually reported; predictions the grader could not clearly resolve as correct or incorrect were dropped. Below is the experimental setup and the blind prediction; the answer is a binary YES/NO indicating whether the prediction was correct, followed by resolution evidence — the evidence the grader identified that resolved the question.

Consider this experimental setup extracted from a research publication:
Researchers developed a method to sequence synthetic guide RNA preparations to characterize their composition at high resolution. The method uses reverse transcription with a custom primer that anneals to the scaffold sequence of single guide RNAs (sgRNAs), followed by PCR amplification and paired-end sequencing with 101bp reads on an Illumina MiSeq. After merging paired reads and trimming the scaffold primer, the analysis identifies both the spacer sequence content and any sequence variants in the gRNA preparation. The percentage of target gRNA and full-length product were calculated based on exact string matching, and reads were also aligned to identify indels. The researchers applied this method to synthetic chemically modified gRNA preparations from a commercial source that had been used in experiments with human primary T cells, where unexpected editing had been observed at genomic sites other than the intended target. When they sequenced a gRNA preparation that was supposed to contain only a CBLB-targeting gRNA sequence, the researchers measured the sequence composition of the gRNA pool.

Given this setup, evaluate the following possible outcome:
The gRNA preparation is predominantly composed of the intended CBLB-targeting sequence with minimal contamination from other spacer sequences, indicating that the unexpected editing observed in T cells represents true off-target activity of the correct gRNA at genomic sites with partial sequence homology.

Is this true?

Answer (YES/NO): NO